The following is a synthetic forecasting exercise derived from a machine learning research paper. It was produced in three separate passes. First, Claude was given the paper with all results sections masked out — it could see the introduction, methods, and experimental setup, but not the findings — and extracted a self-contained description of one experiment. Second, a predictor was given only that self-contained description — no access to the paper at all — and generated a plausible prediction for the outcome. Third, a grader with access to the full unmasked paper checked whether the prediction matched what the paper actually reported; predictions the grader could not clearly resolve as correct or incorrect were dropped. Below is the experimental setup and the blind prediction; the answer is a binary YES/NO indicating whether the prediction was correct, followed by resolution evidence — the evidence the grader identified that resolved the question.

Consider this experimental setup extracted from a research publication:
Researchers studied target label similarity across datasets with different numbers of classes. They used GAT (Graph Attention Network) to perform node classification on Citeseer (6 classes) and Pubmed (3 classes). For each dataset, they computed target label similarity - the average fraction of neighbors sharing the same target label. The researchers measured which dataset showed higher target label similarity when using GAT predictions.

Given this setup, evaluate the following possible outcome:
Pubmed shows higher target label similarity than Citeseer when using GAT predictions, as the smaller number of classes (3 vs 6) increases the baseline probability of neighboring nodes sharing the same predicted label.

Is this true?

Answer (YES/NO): YES